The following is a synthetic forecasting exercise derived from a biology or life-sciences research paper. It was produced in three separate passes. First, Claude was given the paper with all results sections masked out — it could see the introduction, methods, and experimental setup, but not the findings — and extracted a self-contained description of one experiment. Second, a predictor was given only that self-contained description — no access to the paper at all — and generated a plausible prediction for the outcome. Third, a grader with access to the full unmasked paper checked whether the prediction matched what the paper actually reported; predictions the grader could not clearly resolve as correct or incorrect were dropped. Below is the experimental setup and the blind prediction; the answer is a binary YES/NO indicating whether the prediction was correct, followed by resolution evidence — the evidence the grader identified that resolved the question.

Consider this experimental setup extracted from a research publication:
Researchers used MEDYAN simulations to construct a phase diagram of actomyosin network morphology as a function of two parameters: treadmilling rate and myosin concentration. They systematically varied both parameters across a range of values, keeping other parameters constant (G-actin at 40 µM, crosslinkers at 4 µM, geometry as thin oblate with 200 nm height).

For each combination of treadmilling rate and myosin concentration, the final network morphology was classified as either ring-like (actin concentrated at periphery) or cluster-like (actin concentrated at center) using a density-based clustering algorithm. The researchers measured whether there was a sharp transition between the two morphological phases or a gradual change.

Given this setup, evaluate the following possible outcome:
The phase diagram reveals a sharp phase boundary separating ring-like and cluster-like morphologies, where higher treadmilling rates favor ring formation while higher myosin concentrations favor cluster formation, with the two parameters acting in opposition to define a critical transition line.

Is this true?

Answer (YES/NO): YES